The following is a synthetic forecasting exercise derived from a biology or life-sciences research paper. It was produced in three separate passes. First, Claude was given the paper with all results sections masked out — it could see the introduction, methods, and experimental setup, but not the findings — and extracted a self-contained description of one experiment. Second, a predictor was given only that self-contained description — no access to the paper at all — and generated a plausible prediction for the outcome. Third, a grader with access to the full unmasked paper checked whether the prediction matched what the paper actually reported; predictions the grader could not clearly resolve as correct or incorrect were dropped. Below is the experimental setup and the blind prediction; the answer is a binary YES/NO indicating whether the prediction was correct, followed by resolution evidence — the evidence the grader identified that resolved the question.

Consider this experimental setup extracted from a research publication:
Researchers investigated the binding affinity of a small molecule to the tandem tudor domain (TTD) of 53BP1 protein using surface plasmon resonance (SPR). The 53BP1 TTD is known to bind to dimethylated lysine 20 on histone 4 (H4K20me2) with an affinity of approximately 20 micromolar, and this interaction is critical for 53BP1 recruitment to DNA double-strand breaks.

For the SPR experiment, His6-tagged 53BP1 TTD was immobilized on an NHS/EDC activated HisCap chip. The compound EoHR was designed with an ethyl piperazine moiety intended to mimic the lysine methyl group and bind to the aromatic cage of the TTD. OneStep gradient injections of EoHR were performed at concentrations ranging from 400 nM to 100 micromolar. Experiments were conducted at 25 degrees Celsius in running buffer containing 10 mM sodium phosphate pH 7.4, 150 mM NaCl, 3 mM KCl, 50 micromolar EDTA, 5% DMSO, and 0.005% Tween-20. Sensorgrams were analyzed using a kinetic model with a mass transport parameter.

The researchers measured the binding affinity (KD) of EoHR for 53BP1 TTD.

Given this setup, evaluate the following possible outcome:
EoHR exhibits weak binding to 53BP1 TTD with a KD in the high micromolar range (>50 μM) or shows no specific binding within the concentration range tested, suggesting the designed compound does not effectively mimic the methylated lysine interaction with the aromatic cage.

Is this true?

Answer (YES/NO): NO